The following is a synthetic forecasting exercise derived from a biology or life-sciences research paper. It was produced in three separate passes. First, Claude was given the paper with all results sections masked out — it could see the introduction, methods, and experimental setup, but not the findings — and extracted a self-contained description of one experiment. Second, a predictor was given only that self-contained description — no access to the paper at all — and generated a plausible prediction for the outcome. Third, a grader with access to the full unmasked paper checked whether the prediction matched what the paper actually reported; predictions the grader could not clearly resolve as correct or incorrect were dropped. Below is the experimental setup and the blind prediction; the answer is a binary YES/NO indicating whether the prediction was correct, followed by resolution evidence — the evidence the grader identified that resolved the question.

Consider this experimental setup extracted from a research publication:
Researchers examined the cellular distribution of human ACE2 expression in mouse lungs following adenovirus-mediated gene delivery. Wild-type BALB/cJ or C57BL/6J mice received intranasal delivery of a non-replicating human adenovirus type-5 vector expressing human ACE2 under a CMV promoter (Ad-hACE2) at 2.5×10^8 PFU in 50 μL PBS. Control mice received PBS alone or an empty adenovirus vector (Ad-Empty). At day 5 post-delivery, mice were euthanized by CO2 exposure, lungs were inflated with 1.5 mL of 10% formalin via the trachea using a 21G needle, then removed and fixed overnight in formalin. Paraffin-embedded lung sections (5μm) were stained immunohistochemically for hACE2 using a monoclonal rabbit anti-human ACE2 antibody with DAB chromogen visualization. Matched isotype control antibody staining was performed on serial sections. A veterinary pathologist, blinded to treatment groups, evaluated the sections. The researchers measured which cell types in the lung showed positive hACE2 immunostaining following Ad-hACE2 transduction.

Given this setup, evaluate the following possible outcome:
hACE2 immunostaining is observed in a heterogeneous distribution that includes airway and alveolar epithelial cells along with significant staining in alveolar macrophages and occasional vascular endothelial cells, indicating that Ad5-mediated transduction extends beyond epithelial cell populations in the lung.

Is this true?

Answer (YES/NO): NO